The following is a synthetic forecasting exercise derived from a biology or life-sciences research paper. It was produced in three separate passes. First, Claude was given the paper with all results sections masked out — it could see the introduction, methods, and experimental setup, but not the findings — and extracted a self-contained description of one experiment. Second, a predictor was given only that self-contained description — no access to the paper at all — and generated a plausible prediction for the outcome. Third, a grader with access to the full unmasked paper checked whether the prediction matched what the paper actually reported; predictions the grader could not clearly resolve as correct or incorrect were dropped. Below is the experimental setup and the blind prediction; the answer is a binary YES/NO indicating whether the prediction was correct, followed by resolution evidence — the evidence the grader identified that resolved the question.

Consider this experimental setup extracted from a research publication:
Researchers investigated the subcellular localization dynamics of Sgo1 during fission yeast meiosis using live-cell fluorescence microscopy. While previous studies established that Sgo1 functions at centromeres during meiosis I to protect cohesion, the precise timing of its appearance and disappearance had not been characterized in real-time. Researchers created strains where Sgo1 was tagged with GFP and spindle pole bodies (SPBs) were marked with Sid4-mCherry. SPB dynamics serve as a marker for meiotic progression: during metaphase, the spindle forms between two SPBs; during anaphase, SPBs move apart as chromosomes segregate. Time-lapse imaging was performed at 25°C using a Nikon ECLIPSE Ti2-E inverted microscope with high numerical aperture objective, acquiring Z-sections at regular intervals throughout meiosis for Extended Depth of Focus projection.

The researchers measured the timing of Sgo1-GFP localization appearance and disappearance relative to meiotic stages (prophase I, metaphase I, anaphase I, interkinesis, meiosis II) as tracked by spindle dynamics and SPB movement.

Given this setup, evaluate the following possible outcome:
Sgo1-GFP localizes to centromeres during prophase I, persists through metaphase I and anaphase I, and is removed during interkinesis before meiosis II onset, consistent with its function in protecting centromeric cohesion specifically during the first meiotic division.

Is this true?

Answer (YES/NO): NO